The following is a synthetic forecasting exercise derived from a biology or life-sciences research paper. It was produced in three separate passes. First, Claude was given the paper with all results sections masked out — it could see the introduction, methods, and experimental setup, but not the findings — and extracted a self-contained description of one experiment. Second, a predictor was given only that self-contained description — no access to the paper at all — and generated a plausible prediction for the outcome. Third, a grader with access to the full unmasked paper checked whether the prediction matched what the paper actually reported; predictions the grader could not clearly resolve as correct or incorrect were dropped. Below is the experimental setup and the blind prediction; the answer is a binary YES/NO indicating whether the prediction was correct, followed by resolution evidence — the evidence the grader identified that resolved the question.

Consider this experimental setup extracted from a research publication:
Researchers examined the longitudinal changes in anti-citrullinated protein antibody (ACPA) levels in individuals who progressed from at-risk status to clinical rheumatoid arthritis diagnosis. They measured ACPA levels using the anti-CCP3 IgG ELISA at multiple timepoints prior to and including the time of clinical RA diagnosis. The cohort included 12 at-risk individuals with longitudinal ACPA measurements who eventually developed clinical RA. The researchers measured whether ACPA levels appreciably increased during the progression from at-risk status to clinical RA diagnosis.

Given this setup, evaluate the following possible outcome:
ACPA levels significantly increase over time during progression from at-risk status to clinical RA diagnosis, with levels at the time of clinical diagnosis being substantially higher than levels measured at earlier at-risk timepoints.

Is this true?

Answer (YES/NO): NO